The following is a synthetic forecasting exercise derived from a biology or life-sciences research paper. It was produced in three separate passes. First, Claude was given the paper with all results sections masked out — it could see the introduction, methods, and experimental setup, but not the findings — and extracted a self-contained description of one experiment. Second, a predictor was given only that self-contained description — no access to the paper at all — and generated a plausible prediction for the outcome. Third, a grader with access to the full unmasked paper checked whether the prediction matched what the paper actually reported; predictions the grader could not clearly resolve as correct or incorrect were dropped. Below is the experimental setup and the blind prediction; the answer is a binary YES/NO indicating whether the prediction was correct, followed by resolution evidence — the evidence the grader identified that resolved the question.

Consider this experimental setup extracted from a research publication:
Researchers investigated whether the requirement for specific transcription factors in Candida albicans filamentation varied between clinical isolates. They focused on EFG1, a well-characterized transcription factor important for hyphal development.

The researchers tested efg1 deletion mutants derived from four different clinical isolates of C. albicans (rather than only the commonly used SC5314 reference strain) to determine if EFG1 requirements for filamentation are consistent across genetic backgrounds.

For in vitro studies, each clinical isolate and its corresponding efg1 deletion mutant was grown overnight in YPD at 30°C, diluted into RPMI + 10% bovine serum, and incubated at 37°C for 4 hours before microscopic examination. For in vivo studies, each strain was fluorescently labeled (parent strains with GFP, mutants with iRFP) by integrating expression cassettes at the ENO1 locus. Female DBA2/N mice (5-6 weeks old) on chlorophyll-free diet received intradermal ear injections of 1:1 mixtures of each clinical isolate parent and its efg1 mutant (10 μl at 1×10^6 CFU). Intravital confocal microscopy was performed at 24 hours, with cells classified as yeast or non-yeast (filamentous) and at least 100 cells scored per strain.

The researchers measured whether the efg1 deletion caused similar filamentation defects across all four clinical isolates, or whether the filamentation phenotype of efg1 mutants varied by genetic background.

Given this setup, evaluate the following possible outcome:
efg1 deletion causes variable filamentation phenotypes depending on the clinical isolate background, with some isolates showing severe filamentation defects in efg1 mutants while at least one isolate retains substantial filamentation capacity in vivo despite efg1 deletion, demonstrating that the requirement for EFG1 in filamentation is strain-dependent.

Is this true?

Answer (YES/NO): NO